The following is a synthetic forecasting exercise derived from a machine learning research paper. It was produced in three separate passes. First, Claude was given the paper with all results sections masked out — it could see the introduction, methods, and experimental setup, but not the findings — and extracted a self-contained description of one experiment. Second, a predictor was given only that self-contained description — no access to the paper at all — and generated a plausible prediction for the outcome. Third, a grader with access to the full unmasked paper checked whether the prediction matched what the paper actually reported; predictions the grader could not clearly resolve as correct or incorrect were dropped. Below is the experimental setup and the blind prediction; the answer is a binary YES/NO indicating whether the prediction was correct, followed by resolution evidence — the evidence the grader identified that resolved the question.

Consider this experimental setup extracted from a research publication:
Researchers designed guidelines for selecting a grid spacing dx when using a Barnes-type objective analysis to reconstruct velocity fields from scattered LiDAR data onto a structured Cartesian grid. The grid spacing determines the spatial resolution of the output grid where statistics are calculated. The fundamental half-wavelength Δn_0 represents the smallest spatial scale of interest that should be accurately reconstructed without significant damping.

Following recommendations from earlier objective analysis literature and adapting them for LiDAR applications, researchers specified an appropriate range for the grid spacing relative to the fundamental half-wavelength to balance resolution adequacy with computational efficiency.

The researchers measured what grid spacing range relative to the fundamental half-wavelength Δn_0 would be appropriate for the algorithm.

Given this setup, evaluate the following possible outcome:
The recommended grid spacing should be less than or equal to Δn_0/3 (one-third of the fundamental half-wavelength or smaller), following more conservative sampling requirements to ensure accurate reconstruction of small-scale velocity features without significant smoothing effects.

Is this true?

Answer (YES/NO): NO